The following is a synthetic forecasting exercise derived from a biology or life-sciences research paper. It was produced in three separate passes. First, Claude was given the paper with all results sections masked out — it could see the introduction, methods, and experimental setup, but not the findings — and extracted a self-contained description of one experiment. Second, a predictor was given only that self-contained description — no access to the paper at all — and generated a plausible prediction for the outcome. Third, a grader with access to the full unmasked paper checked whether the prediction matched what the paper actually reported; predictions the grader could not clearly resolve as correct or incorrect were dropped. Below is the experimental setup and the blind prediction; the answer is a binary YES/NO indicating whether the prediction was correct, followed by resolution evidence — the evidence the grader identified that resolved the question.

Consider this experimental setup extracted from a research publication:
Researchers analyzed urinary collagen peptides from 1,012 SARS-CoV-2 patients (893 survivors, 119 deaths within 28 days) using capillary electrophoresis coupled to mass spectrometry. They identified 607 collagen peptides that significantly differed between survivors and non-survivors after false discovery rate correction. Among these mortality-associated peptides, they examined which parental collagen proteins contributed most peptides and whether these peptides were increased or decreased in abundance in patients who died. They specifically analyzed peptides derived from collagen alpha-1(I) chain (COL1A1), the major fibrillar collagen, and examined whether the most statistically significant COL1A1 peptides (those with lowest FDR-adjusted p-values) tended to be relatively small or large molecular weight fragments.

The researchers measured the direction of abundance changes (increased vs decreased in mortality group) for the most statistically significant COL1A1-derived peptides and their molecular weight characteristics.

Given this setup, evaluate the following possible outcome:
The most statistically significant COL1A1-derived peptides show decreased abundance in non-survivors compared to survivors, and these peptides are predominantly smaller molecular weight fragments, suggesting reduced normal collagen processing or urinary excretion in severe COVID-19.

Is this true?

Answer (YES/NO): NO